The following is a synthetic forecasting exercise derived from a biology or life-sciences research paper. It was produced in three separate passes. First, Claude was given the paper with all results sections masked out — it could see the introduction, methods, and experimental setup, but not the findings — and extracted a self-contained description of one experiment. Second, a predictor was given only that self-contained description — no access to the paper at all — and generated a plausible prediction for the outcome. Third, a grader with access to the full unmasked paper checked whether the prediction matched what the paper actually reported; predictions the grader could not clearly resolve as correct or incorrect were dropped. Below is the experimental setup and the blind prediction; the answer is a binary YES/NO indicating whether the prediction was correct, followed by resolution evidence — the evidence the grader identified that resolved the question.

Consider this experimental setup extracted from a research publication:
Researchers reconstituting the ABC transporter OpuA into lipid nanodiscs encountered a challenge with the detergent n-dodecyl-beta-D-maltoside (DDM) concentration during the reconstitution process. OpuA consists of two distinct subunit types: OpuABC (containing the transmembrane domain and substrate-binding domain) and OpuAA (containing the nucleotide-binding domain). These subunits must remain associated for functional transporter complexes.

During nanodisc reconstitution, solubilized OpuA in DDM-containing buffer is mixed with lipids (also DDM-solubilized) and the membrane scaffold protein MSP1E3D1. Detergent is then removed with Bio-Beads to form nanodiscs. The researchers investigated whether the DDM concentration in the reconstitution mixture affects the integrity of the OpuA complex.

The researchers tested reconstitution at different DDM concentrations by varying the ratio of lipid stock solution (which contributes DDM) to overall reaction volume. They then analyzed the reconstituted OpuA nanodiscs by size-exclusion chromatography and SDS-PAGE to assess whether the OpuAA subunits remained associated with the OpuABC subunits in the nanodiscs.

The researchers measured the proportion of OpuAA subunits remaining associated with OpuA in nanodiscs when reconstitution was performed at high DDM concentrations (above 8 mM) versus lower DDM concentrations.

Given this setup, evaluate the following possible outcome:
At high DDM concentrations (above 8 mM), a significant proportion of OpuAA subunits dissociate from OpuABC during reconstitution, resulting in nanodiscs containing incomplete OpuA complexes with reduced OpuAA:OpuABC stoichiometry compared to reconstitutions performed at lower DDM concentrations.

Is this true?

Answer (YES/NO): YES